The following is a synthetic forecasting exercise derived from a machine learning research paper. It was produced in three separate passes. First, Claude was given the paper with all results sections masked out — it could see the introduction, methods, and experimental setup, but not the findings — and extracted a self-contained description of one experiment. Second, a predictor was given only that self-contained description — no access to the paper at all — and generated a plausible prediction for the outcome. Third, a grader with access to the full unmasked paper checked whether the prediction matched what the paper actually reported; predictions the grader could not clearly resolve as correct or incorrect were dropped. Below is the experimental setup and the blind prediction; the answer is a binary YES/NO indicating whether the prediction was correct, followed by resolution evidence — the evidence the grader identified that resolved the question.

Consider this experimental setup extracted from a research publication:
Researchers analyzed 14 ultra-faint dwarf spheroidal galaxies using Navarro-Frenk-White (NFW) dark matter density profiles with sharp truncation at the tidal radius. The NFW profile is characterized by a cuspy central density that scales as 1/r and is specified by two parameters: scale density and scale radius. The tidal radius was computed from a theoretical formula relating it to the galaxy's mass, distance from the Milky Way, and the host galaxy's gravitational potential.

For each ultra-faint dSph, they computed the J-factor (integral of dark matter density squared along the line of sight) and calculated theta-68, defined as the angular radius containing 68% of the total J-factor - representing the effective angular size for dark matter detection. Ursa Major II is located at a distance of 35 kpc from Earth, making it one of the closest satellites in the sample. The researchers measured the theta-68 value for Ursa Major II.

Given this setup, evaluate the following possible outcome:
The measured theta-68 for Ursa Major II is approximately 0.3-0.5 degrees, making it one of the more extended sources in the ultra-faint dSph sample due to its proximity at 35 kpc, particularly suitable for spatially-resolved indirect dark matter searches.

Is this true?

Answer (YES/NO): NO